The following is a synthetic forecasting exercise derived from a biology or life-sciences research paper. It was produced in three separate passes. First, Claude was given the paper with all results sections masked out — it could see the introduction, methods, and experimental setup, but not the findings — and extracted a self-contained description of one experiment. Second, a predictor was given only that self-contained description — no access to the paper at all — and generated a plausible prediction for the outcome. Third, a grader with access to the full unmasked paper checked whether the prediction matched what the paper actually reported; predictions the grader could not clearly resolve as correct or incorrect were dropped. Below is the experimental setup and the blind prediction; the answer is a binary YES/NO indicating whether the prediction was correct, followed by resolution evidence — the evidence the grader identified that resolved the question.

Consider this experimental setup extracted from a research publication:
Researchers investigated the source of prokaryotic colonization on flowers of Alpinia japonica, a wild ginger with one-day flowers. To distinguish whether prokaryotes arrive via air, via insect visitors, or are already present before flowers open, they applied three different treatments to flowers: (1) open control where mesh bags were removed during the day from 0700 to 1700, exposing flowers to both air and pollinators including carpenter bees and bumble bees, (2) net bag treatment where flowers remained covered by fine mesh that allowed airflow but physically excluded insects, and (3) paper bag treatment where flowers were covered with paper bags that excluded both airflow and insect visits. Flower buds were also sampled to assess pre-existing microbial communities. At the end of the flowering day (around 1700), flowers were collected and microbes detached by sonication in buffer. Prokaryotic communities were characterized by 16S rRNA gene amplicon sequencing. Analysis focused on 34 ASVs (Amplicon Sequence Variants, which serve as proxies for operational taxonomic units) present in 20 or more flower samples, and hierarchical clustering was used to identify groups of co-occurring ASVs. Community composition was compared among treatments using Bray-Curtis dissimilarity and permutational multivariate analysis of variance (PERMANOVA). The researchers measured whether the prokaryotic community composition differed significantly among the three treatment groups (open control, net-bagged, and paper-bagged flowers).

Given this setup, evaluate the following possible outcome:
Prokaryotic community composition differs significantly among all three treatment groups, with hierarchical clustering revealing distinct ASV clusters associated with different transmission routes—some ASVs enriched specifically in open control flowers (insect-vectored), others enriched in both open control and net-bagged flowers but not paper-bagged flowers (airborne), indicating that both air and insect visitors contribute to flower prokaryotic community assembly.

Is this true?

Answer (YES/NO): NO